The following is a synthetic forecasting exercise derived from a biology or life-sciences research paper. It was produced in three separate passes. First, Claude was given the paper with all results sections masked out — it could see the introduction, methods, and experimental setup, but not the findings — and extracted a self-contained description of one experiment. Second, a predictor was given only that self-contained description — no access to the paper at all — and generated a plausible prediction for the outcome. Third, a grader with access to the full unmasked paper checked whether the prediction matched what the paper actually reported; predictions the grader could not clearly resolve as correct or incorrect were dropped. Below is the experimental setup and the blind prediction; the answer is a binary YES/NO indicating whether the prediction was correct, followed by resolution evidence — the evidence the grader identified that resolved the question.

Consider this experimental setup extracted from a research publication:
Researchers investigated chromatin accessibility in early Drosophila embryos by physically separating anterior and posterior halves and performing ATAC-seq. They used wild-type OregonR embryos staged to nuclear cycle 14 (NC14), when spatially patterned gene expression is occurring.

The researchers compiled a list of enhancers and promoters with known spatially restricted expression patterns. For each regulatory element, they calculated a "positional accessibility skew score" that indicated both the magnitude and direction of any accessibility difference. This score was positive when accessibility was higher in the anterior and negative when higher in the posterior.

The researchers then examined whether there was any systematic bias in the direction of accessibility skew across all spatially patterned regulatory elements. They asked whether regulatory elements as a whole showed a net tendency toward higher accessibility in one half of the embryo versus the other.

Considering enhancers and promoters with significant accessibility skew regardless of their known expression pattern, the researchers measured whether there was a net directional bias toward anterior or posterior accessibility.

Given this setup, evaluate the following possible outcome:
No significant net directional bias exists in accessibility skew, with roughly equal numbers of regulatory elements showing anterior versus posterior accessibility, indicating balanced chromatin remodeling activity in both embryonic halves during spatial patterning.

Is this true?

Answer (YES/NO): NO